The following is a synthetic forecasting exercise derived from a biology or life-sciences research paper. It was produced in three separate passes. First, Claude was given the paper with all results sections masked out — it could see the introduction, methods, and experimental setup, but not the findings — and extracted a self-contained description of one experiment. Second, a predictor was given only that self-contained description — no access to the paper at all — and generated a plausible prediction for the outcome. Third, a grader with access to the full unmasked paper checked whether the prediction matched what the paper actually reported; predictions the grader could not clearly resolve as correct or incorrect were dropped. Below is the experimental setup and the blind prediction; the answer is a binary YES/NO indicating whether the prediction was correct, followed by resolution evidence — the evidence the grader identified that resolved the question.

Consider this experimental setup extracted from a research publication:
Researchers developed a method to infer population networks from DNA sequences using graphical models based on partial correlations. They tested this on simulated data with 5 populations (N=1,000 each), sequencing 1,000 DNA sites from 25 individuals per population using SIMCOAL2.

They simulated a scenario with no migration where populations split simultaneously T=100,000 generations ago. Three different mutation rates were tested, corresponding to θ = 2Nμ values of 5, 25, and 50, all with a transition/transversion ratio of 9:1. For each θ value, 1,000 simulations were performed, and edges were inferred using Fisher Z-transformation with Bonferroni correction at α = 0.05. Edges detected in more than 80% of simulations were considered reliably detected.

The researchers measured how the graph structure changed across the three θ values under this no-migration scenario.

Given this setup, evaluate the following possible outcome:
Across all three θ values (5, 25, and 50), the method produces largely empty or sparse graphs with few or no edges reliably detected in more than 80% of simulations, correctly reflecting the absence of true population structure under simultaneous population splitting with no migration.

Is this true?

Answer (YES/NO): NO